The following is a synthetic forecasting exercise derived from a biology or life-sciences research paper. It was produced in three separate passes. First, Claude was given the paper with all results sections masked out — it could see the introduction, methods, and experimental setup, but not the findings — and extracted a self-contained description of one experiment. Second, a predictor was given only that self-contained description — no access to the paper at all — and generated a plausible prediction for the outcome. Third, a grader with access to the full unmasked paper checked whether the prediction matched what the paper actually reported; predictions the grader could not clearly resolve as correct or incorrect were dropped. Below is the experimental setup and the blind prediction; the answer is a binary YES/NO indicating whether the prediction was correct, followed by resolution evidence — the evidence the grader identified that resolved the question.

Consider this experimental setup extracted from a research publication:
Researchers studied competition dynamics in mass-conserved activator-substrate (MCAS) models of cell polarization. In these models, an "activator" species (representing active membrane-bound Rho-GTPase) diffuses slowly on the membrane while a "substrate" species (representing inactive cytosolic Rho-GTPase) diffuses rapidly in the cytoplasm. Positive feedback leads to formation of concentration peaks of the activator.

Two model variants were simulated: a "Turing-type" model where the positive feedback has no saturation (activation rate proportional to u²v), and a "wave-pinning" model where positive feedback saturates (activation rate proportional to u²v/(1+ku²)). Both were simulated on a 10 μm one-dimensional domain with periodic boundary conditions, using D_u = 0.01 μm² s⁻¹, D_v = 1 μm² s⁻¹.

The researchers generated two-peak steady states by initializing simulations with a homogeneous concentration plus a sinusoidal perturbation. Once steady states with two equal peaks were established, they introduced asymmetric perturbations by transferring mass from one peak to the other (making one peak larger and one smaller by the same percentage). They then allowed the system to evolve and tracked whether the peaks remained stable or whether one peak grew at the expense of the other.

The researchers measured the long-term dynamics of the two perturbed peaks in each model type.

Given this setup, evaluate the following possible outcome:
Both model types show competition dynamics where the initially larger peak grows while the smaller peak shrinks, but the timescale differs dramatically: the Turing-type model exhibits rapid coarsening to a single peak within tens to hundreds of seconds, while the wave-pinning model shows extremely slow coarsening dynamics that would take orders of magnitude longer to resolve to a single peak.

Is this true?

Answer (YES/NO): YES